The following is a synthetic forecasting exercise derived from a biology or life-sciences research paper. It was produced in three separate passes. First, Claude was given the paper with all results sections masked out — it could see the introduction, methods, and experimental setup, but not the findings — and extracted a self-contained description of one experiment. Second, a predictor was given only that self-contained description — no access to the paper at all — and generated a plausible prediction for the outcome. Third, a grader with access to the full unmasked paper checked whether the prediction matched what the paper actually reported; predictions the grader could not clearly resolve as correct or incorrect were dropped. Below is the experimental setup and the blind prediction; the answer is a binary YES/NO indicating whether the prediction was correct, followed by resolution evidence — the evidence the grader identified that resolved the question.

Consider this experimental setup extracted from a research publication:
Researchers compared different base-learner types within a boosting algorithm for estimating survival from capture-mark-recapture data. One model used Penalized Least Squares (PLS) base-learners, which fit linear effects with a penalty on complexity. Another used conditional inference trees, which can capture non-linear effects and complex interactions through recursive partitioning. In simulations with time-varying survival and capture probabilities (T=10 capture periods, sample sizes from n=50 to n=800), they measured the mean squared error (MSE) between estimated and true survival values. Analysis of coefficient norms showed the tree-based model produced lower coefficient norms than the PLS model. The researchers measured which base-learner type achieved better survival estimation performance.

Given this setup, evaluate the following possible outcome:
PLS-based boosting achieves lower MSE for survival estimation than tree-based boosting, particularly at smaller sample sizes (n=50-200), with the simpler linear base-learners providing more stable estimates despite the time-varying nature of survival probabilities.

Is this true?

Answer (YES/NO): NO